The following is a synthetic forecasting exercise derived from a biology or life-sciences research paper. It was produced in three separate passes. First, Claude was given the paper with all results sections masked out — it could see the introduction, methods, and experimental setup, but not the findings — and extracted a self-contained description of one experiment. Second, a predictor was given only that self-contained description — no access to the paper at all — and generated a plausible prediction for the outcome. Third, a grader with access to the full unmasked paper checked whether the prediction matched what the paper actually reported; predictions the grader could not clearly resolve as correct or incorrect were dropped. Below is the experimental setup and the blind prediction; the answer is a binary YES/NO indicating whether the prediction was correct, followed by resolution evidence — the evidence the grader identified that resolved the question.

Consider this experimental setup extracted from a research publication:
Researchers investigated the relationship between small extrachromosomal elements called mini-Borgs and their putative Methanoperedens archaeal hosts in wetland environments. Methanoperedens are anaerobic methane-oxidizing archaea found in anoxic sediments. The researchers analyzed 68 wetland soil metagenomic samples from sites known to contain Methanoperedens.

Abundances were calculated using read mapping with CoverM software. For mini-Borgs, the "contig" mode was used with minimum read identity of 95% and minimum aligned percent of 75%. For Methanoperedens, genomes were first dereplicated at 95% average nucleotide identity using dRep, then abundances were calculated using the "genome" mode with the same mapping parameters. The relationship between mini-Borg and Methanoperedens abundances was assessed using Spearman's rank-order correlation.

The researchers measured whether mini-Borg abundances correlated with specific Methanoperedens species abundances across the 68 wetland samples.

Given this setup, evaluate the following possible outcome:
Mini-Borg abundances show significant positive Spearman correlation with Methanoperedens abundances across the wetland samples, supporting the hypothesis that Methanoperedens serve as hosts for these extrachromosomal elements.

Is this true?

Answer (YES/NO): YES